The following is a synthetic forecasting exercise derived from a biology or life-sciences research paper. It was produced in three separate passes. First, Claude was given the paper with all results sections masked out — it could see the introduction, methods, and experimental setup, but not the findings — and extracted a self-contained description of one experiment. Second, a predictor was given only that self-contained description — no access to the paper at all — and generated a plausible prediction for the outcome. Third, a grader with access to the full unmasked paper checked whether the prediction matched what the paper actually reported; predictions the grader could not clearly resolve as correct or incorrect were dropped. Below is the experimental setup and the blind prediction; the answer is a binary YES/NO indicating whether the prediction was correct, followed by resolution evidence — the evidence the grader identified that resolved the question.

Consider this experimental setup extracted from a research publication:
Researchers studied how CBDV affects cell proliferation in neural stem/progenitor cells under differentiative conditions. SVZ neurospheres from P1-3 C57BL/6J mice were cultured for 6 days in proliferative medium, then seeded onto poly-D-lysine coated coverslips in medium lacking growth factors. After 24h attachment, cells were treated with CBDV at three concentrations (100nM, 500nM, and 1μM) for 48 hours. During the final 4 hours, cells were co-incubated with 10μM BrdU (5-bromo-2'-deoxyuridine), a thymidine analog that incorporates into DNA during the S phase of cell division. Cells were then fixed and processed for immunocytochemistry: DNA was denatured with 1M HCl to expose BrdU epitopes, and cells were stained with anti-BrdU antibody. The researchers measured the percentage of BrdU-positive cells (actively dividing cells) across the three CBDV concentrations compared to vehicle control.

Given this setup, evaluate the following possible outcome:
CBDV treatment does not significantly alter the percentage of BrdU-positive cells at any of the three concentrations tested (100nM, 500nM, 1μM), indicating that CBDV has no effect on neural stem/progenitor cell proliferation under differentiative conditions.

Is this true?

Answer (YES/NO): NO